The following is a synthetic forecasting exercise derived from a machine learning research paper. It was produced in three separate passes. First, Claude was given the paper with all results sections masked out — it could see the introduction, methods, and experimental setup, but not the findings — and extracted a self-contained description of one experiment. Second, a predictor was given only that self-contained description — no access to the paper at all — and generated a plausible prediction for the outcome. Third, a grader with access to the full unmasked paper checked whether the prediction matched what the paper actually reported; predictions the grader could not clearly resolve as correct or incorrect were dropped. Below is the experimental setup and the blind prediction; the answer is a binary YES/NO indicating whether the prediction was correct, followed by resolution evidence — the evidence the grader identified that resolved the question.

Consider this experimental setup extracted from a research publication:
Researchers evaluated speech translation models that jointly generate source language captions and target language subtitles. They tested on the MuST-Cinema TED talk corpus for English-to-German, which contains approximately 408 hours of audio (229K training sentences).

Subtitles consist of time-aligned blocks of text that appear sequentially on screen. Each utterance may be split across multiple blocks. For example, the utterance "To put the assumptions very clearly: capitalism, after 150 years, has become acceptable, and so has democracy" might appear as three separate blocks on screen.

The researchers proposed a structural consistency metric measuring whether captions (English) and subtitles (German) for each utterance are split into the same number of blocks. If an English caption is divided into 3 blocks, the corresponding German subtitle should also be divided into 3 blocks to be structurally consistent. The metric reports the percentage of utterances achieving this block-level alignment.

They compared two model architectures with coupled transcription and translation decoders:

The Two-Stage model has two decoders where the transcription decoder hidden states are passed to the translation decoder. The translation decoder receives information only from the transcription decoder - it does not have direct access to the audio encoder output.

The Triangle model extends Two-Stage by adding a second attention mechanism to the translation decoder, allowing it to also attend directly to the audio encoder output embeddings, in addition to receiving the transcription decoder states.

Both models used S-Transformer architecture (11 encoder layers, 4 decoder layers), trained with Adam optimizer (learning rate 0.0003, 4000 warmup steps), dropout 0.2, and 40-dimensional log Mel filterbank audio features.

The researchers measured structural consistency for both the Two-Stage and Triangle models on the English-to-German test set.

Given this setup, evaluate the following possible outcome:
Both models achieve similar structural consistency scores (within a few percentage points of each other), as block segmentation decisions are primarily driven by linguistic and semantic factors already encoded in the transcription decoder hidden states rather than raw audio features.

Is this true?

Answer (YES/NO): NO